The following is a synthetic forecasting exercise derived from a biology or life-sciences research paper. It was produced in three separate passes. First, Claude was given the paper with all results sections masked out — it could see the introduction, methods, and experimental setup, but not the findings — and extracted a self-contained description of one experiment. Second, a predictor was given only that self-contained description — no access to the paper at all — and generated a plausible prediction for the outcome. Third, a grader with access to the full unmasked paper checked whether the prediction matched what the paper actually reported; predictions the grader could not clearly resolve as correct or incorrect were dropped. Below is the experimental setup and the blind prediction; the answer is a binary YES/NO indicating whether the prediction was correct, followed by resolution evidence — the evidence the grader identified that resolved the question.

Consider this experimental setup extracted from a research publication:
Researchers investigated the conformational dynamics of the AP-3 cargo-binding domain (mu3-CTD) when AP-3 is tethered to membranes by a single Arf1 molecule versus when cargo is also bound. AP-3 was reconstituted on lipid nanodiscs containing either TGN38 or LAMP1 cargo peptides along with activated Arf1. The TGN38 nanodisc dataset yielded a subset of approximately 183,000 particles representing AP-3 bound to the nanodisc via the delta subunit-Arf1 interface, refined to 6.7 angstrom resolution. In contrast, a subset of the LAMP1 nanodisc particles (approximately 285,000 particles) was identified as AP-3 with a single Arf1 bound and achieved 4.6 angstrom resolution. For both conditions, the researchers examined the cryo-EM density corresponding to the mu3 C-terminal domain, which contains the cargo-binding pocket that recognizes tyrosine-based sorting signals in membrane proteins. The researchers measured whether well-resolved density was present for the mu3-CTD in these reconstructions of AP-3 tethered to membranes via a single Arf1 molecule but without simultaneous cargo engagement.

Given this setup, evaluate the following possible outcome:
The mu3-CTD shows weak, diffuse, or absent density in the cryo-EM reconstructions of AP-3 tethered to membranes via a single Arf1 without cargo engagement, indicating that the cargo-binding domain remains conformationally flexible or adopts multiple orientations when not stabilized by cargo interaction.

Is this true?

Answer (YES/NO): YES